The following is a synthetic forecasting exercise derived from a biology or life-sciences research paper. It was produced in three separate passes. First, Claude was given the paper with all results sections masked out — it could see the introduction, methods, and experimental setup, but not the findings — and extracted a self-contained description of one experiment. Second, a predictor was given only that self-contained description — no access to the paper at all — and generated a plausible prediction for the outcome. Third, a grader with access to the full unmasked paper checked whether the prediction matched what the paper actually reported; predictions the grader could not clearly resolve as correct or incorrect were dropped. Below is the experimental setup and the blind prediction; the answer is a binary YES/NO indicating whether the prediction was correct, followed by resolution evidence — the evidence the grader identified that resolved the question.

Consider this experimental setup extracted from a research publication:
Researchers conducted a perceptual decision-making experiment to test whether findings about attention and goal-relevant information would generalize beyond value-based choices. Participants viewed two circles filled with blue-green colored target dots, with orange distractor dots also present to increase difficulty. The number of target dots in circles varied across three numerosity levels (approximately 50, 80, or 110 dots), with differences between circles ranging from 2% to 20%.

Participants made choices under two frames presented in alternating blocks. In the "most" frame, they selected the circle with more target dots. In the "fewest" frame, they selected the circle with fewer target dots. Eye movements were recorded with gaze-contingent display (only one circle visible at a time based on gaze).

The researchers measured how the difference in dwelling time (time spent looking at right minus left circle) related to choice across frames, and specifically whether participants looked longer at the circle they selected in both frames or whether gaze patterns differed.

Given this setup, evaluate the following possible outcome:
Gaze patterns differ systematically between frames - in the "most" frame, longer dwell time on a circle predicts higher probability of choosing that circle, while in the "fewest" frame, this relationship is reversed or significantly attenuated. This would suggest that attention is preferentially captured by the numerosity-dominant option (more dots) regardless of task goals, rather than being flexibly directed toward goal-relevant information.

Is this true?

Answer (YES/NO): NO